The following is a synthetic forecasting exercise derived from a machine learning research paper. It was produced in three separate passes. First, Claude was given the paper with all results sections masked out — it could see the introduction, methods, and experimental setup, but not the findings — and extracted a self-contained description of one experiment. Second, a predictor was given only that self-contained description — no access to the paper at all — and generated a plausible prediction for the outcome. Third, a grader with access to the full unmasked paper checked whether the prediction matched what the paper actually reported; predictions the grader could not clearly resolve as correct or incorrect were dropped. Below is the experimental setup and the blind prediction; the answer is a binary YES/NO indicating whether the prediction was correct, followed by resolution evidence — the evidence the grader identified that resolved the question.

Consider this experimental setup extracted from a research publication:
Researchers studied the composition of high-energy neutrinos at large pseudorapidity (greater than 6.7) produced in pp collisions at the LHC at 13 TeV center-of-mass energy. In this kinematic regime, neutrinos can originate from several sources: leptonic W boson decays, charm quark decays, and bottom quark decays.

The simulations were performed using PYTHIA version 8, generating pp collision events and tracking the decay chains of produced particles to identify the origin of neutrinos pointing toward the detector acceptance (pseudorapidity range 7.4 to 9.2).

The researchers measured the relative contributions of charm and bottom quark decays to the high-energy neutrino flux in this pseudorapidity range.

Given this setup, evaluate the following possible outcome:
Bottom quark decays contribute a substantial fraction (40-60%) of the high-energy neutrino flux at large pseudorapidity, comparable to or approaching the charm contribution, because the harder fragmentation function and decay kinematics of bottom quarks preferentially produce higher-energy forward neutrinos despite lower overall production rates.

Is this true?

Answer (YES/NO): NO